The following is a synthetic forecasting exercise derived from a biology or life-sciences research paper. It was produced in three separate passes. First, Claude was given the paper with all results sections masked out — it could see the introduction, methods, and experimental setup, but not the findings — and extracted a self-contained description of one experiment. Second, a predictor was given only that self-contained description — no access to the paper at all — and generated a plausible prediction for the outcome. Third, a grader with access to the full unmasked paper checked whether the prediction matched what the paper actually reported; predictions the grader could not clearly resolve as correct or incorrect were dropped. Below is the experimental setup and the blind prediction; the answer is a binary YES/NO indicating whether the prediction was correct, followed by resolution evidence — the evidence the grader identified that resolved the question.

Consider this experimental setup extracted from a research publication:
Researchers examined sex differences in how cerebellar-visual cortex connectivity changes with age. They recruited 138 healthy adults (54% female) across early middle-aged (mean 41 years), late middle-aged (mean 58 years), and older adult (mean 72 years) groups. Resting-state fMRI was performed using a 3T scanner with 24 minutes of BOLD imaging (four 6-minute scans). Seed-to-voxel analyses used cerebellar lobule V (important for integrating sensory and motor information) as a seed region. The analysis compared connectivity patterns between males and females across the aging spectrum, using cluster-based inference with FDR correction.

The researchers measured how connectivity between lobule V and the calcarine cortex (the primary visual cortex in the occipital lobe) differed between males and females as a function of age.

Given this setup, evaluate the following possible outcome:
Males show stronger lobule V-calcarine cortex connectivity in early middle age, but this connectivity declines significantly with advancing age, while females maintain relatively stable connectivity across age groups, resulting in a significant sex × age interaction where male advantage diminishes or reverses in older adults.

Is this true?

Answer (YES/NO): NO